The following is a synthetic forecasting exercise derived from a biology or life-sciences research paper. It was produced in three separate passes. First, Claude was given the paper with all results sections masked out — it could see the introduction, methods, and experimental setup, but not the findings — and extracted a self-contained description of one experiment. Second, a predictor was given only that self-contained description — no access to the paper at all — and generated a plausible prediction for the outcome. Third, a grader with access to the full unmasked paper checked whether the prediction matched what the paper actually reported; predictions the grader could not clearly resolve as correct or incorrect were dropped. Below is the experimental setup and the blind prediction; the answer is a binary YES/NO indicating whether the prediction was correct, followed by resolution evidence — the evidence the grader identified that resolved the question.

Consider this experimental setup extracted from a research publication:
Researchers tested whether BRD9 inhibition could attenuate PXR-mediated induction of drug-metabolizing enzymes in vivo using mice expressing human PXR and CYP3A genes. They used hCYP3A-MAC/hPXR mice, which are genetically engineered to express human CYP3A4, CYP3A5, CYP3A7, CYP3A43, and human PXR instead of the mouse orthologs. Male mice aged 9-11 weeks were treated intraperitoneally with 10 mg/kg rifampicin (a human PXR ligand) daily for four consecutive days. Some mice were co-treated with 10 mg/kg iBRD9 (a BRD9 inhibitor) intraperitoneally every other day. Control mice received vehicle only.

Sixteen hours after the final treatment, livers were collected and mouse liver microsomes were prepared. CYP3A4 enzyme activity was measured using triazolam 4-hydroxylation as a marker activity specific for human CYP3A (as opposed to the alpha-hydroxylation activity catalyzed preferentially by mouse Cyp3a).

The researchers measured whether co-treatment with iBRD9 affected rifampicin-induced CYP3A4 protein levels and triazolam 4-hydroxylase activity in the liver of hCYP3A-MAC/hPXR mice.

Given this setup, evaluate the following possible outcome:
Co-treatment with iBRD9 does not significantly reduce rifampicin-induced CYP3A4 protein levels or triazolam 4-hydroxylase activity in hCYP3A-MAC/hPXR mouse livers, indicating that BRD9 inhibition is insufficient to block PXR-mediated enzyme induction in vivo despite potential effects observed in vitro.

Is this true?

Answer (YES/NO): NO